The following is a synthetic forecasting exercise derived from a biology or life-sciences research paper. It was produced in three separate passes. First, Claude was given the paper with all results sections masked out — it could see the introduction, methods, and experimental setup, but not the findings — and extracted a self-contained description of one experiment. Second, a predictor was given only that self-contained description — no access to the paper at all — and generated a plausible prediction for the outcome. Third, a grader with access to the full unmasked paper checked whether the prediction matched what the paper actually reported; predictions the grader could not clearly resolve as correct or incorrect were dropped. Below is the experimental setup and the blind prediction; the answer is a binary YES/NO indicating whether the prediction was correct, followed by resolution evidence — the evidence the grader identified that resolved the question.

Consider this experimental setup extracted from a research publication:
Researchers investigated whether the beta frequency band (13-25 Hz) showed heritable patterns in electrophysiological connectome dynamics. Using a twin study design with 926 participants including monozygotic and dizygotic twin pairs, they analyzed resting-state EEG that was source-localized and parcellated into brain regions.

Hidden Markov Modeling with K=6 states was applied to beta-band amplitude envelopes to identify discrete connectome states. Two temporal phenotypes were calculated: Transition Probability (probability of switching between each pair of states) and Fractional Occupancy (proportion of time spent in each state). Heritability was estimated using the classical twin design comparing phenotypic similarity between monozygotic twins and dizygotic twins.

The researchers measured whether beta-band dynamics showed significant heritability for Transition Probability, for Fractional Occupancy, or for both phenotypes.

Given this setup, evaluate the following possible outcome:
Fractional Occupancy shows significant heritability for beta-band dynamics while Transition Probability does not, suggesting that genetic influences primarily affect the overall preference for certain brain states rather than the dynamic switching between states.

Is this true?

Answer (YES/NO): YES